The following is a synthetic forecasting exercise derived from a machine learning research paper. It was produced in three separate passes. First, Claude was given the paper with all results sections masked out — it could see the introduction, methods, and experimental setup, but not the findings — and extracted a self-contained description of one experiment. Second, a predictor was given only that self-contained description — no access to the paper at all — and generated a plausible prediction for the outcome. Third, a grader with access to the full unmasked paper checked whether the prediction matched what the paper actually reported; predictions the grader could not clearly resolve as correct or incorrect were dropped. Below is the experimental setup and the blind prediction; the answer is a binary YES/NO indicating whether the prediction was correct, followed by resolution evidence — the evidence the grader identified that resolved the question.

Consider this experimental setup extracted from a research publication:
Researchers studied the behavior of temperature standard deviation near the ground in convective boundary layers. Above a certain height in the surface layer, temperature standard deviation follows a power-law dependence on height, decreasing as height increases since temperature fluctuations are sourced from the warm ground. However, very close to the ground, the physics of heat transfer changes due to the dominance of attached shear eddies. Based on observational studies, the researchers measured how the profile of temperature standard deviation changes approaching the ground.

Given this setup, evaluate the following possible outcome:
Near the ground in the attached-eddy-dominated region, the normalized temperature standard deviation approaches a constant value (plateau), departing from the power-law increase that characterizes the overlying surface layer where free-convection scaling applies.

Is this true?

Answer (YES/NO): YES